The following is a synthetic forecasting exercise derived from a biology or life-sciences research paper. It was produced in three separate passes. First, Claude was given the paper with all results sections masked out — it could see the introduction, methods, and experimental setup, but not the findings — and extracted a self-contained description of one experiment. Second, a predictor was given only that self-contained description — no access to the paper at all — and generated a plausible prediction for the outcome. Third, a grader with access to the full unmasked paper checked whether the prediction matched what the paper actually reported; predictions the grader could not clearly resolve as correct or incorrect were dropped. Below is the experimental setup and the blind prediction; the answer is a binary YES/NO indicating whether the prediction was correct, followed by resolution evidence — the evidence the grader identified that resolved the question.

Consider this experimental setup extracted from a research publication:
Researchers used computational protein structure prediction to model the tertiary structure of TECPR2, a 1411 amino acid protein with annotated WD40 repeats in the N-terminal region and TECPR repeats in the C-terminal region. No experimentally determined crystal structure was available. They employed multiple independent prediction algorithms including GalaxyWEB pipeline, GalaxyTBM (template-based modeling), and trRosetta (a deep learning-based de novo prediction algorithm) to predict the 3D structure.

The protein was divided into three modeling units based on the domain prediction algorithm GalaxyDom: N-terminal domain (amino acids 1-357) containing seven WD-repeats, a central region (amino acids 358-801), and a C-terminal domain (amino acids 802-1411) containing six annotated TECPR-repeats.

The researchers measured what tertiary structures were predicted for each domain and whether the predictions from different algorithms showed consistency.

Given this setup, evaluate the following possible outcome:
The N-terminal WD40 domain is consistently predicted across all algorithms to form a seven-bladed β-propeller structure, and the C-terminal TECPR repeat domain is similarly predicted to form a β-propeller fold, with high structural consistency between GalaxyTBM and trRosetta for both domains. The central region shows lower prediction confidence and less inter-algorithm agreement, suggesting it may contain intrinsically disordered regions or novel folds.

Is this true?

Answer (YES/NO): YES